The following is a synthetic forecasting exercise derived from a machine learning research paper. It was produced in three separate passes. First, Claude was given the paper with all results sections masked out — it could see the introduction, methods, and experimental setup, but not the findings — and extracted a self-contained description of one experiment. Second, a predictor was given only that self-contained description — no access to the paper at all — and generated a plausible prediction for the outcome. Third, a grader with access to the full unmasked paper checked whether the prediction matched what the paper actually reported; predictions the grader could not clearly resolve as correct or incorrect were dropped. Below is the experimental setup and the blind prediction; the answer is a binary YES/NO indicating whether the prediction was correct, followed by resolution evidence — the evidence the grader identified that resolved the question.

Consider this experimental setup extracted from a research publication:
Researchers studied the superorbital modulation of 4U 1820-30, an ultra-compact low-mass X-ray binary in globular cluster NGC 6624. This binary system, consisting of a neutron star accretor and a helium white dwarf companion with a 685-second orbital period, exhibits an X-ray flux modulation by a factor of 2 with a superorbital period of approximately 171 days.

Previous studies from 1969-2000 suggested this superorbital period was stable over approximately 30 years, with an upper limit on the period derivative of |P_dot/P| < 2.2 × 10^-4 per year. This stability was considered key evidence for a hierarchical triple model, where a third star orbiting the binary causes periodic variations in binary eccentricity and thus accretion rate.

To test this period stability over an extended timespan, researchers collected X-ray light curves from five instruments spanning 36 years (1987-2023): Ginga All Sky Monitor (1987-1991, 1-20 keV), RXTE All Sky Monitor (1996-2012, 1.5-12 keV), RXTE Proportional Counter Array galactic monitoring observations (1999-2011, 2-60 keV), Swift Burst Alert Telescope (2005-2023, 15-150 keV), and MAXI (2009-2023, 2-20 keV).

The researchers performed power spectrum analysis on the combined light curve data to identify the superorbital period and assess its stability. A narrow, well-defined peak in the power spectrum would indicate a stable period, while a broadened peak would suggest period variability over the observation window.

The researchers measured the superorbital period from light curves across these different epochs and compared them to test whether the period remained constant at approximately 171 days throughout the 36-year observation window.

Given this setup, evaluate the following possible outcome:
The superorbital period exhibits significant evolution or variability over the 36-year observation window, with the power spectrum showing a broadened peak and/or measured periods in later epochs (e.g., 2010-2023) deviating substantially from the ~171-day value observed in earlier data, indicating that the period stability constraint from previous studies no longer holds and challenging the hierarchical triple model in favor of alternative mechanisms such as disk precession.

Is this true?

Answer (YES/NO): NO